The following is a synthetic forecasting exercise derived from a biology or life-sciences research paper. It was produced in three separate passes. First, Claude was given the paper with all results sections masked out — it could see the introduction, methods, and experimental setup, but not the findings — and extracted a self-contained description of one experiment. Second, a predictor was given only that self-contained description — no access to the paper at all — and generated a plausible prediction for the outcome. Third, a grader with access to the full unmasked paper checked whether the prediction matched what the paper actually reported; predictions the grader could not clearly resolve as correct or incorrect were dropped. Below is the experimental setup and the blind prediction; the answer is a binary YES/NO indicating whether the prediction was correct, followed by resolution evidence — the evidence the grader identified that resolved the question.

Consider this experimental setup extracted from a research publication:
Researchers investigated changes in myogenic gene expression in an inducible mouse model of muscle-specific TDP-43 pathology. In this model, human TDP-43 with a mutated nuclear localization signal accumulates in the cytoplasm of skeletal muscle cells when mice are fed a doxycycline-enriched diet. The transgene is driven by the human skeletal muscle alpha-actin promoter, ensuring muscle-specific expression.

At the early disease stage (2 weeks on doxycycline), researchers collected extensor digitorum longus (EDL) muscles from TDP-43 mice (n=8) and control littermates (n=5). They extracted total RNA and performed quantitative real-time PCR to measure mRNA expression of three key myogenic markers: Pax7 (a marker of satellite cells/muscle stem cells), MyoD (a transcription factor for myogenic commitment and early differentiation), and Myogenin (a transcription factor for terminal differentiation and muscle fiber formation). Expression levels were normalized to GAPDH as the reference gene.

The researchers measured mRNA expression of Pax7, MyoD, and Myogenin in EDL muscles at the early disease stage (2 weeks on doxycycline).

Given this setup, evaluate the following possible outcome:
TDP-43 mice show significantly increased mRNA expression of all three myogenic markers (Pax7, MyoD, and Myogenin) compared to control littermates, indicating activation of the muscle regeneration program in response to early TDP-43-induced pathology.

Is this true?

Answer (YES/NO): NO